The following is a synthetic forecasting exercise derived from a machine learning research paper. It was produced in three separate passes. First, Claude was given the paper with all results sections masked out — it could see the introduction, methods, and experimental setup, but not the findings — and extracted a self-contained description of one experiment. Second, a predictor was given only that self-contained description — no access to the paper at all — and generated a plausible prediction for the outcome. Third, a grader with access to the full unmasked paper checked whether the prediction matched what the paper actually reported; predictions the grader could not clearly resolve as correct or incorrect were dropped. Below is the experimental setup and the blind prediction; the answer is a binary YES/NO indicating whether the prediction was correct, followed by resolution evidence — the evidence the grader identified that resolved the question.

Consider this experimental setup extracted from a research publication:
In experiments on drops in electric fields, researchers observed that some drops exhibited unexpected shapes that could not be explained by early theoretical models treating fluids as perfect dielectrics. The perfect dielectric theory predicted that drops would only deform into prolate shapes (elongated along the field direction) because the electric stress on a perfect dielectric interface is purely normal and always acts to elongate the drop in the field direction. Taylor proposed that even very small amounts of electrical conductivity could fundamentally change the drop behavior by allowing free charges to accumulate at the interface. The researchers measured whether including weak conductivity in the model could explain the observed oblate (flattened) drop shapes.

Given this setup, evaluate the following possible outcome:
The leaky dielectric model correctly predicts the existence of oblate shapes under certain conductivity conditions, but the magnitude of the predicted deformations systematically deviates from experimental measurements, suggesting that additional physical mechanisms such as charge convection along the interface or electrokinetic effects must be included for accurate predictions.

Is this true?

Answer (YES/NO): YES